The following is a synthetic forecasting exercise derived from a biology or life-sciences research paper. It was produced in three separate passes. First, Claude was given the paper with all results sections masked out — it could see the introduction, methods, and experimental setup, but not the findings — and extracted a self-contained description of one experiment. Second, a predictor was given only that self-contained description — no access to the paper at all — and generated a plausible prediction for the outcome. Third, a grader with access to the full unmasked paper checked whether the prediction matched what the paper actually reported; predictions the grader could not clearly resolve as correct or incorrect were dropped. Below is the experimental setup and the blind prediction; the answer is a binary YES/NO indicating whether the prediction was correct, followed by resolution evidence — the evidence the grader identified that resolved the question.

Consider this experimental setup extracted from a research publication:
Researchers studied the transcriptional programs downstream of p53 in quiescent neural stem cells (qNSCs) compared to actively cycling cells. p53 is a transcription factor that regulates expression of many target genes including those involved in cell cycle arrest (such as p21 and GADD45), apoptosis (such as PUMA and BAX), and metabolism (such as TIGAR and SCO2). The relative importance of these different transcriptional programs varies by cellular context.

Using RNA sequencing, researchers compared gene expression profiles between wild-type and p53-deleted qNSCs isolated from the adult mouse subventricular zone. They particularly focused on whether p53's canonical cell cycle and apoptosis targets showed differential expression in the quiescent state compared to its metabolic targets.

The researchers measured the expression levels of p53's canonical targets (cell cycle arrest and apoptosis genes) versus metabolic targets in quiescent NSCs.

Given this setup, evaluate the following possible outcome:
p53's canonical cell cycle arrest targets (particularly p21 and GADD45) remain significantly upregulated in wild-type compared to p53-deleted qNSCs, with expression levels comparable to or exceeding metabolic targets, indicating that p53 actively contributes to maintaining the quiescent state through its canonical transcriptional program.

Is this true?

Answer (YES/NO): NO